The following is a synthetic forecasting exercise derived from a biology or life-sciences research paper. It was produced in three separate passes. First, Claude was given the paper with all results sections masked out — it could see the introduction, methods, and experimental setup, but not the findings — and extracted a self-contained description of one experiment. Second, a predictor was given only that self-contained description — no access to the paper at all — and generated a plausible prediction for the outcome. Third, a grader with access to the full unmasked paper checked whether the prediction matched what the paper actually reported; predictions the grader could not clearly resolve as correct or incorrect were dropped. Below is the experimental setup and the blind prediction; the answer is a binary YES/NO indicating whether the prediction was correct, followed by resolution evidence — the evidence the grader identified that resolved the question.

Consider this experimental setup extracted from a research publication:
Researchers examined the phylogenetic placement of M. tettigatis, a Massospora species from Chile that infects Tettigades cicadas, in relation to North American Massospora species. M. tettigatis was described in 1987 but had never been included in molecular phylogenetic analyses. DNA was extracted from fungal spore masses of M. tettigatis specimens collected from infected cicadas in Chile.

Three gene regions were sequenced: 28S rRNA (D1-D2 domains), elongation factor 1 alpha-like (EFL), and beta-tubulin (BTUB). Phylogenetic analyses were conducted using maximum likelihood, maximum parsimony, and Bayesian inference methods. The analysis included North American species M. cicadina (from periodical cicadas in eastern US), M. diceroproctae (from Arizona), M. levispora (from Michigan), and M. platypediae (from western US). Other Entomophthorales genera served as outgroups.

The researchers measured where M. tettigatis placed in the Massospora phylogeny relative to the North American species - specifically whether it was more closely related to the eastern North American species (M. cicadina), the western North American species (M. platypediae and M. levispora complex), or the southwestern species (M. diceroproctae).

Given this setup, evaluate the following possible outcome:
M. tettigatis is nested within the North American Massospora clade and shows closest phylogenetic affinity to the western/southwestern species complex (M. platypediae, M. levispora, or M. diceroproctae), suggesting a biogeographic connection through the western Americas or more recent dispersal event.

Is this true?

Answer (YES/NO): NO